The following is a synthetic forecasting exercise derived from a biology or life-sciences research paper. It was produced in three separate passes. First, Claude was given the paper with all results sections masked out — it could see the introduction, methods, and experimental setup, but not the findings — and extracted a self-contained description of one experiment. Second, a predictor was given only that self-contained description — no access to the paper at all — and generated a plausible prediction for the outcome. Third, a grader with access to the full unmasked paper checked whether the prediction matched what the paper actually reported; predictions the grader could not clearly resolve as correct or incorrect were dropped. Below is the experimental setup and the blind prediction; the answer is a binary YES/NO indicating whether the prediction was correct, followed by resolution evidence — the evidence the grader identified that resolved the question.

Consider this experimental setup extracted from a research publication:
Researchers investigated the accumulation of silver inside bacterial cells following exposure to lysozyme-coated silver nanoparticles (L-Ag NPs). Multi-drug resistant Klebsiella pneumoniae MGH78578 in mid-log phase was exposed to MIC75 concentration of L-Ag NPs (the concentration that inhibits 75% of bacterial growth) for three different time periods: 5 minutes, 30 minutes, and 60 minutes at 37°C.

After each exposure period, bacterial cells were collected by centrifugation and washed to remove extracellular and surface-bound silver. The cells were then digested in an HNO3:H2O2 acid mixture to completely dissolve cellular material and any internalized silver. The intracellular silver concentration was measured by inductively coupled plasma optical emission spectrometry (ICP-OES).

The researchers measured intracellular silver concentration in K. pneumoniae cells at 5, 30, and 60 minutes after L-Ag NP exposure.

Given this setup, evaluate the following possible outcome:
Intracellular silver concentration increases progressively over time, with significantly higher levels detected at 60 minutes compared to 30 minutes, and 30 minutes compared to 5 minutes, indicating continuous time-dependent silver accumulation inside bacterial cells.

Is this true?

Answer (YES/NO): YES